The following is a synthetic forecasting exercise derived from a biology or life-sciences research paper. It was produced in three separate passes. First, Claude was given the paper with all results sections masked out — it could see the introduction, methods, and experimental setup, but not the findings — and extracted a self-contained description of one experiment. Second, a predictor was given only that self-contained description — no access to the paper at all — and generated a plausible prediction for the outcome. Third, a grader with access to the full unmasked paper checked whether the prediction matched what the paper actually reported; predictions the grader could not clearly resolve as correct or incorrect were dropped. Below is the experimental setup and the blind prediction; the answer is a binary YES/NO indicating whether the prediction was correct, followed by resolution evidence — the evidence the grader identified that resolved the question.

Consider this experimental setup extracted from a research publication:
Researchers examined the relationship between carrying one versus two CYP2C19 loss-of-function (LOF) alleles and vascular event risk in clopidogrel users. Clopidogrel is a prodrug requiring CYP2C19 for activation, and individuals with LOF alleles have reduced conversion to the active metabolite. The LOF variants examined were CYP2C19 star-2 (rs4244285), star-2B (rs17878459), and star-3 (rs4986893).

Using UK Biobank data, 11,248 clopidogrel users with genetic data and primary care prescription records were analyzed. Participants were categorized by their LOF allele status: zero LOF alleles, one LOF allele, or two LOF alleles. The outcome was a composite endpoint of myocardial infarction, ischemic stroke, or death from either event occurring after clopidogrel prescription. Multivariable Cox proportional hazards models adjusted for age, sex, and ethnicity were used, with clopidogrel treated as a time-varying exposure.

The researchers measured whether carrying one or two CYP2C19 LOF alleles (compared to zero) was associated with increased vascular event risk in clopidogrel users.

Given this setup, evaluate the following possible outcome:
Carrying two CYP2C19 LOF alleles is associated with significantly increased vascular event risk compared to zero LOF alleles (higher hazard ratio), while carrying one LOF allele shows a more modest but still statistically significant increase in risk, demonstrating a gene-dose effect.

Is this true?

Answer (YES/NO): NO